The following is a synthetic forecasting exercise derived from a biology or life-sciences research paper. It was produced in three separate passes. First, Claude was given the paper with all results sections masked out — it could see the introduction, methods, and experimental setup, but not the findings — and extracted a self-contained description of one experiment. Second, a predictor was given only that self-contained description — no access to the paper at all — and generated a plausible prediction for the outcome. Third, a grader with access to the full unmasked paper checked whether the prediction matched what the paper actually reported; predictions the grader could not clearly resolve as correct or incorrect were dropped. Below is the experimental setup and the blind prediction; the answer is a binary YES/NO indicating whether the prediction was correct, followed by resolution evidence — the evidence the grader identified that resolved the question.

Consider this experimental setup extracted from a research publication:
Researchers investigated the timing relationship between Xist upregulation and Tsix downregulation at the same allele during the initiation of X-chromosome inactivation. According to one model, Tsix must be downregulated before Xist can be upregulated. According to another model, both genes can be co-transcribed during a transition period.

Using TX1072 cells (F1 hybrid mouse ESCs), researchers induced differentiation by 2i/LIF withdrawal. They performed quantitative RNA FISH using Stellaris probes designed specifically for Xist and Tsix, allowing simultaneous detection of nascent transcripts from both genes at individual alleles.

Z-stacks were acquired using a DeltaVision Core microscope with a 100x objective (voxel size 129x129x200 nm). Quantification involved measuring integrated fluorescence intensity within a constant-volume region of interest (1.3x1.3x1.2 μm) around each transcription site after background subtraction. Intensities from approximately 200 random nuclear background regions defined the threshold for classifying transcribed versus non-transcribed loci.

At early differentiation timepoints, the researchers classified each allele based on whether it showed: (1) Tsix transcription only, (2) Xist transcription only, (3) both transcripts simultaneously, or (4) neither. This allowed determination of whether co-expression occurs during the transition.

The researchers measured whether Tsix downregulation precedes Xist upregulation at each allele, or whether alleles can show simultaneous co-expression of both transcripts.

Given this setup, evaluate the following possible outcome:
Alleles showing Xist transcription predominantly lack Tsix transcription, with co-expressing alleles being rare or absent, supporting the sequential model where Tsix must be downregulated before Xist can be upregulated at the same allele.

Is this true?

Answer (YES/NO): NO